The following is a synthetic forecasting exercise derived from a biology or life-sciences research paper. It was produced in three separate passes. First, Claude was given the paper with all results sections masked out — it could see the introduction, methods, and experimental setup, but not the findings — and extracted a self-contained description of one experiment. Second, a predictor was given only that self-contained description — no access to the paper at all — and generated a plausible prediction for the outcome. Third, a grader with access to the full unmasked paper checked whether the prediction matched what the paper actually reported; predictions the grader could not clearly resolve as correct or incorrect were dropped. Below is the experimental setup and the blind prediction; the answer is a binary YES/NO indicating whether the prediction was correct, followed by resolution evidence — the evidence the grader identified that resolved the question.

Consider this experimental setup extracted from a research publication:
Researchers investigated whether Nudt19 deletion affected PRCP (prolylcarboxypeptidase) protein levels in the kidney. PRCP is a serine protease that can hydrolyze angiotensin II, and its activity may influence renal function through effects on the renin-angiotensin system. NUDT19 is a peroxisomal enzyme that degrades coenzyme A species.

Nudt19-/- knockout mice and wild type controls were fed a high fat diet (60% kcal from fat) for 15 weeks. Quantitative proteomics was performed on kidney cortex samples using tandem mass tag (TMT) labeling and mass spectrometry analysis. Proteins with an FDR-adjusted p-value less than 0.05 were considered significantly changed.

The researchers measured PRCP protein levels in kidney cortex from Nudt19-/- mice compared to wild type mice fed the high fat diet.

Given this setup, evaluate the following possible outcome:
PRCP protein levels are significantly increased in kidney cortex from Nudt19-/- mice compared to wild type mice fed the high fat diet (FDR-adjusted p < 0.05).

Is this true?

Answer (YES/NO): YES